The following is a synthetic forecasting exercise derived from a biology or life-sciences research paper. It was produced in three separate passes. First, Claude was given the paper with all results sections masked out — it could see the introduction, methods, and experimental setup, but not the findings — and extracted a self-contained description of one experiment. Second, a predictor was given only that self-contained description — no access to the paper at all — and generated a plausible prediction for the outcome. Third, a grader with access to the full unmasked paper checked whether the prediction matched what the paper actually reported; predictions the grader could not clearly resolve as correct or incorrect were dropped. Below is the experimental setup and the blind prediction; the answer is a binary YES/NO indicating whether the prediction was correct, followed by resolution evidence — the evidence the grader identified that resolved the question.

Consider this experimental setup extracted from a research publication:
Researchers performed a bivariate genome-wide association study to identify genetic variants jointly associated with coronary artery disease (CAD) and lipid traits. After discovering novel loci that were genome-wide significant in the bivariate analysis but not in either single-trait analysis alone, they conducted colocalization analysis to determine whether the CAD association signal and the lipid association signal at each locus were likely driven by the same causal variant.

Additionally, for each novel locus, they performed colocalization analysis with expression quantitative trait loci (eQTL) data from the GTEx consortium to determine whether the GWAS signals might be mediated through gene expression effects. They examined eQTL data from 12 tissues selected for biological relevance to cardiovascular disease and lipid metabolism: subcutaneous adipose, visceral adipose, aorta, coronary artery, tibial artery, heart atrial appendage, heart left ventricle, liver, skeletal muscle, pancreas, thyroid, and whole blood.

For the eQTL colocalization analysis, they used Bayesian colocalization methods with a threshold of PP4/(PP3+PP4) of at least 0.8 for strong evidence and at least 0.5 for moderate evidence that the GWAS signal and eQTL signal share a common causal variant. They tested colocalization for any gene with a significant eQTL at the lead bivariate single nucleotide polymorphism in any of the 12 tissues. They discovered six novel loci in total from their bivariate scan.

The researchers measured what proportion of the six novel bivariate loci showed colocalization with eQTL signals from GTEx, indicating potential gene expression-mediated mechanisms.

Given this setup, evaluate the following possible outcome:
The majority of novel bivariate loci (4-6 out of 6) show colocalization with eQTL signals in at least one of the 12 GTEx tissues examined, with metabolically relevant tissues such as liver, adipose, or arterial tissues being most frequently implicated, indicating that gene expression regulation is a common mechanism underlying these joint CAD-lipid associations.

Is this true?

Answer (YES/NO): YES